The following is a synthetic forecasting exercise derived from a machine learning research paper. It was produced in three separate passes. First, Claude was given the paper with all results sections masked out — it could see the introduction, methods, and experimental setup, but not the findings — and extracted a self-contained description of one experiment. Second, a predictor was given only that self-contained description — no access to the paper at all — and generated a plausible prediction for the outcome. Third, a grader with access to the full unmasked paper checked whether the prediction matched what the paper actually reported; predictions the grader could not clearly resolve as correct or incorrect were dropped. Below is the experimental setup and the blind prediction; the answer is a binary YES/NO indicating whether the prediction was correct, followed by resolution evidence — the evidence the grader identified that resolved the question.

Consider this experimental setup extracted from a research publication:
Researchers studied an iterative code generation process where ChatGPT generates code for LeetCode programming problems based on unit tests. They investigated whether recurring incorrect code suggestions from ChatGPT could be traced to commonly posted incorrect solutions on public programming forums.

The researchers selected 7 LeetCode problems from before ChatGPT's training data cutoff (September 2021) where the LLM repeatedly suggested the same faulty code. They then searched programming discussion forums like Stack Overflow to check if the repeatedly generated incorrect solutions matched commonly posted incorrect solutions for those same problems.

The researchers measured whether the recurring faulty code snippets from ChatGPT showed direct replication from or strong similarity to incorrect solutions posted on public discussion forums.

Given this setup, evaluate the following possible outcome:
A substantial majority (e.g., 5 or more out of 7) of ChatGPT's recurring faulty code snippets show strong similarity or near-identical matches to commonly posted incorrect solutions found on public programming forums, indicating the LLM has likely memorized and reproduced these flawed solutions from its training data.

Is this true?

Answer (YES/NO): NO